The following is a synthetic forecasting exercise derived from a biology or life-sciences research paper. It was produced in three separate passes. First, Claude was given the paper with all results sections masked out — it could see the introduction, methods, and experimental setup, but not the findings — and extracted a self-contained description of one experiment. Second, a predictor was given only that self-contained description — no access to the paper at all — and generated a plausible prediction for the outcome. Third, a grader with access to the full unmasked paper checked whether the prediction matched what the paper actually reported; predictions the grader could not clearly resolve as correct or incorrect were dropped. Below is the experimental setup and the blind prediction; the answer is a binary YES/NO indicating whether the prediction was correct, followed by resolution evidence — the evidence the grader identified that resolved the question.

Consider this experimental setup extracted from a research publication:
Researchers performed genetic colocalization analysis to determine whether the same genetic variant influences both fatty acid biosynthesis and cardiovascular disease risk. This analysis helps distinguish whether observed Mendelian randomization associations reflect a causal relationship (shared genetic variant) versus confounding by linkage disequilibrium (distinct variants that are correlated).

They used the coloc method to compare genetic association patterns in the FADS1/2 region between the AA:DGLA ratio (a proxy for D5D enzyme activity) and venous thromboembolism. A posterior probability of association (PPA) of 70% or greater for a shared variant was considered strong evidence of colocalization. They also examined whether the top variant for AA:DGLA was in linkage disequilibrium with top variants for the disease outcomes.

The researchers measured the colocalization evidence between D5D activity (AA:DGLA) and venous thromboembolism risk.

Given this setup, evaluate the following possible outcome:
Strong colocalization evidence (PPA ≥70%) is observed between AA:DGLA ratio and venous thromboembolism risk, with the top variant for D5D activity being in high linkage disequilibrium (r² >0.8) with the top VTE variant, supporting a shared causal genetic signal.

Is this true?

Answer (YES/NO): YES